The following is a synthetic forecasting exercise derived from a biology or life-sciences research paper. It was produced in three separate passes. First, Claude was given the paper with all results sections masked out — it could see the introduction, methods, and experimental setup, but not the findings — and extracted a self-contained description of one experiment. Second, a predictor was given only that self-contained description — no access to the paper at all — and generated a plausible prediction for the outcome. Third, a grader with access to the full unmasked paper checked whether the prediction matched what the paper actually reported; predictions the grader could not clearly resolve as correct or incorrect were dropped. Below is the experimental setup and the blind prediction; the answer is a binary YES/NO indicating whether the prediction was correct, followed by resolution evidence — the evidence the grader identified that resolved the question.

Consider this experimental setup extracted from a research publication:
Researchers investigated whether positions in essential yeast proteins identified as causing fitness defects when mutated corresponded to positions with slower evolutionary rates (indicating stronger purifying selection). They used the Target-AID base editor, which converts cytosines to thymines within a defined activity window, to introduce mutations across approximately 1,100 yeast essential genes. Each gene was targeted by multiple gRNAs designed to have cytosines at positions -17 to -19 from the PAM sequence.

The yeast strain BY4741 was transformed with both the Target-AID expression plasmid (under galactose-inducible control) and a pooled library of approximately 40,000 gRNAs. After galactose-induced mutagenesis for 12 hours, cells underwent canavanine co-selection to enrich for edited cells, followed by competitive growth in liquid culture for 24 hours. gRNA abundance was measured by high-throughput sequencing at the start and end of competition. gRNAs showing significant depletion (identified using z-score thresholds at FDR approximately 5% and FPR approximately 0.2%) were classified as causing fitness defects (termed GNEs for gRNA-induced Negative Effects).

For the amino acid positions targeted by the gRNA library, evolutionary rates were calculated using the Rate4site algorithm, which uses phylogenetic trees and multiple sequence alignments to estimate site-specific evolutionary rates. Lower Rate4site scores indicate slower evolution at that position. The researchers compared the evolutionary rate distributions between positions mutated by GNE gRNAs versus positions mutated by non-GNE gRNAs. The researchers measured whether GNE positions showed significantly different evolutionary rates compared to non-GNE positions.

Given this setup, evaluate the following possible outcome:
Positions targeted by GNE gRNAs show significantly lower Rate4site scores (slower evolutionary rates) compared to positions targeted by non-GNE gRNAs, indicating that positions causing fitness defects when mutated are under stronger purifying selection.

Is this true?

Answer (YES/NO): YES